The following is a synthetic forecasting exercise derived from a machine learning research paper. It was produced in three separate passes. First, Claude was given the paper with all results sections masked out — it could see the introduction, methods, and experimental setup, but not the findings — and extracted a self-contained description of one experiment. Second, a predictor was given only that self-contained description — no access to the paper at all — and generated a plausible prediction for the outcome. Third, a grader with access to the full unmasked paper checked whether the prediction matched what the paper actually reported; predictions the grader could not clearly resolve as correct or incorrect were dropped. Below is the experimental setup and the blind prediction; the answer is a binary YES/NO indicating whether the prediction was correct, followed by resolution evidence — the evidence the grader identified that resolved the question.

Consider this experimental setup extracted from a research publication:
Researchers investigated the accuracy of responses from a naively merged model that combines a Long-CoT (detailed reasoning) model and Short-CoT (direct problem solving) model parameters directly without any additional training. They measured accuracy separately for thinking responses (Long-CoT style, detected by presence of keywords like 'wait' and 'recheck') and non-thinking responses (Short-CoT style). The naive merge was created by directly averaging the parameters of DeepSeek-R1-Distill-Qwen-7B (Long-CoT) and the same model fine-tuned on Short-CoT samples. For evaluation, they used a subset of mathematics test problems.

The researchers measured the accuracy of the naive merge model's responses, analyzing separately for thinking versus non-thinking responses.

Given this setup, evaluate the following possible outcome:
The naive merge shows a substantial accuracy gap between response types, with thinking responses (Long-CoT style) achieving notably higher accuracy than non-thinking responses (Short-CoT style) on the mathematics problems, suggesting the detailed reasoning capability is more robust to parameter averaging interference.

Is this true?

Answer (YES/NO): NO